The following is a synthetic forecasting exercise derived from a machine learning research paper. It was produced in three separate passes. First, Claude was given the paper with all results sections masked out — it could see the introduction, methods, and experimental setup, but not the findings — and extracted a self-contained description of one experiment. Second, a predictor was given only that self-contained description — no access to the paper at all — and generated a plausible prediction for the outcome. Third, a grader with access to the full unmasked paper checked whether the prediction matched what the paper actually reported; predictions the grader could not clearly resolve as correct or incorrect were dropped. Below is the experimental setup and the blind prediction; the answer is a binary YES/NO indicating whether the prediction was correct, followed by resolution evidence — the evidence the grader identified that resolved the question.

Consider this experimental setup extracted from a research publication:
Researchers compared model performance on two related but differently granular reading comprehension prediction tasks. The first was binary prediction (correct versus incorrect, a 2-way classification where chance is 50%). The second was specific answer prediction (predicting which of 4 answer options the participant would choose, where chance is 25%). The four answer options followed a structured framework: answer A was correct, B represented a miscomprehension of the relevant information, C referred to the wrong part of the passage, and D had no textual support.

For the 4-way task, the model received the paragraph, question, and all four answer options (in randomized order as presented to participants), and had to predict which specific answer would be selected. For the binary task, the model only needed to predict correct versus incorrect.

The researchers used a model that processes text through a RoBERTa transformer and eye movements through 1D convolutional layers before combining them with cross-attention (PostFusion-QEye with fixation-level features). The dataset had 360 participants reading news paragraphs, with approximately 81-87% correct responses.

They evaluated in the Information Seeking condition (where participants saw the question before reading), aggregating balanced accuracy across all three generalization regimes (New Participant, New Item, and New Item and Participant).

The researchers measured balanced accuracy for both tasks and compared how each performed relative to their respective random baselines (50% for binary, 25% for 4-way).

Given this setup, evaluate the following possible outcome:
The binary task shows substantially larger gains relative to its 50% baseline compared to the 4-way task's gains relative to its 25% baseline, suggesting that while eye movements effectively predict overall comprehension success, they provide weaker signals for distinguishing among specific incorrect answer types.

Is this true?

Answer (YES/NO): YES